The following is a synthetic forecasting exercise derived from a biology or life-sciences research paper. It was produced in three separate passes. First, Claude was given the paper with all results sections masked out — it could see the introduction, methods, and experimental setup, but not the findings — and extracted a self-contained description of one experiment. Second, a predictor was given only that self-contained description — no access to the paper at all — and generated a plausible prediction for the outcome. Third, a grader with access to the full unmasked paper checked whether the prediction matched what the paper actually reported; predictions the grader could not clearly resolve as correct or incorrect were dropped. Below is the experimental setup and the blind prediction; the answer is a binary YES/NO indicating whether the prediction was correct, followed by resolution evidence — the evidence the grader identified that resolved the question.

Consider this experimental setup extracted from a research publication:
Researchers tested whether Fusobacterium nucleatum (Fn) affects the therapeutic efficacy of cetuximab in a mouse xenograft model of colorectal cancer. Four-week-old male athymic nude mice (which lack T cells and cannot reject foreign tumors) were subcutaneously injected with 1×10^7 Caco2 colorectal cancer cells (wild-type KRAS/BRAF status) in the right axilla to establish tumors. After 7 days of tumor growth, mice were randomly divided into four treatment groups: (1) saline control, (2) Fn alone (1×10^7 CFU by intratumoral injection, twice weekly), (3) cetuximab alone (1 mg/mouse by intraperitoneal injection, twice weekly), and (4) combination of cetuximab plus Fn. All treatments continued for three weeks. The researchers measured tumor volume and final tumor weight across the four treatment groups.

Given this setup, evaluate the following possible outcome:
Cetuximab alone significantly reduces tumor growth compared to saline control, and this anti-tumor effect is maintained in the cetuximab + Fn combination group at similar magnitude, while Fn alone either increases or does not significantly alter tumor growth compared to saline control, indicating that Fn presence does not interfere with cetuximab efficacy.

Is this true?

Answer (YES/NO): NO